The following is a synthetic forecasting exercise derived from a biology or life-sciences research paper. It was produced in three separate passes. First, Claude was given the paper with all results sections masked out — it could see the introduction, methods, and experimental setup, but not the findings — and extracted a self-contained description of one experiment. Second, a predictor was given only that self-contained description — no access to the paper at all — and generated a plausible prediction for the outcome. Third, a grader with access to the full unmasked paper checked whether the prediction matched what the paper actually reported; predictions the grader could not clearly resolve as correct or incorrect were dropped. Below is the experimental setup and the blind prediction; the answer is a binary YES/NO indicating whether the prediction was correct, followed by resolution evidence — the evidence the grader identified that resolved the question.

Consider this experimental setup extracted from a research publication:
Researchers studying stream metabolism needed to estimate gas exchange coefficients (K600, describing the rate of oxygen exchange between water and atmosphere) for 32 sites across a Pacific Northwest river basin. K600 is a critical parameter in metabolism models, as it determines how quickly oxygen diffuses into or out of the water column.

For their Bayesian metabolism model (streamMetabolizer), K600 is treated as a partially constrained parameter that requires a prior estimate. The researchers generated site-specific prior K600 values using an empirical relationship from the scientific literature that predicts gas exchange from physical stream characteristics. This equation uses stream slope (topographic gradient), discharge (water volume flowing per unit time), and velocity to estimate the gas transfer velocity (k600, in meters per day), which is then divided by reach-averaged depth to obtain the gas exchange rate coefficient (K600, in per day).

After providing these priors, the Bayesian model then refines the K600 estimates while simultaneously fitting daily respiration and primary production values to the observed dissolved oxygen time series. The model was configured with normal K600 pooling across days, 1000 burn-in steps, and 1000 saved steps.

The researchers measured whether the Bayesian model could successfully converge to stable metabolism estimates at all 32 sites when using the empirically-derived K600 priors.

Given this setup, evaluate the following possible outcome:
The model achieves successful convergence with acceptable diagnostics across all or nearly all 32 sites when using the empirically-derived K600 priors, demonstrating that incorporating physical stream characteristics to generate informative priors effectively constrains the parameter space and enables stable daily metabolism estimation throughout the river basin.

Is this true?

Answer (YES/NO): NO